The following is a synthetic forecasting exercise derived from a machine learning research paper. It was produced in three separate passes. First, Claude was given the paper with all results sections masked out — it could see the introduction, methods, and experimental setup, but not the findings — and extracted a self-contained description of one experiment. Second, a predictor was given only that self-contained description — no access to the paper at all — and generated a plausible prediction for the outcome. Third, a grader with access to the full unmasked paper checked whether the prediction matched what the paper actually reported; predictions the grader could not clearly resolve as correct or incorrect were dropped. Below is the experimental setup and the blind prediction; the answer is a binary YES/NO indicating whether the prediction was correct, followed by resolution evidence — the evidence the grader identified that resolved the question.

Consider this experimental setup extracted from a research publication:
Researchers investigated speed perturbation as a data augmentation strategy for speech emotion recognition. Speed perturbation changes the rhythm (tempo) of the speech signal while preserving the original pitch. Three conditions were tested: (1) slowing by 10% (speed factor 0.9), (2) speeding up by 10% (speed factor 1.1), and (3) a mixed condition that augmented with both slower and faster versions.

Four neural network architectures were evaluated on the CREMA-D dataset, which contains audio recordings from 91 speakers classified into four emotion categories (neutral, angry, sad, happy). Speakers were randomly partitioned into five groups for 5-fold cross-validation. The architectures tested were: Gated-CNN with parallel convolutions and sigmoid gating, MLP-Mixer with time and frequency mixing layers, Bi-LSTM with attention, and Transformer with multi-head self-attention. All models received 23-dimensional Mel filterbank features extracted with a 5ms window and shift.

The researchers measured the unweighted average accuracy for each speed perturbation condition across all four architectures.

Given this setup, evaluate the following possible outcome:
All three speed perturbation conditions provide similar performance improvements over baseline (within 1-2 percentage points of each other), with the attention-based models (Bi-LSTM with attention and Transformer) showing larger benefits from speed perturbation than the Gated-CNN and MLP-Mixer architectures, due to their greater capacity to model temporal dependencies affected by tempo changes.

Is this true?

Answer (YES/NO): YES